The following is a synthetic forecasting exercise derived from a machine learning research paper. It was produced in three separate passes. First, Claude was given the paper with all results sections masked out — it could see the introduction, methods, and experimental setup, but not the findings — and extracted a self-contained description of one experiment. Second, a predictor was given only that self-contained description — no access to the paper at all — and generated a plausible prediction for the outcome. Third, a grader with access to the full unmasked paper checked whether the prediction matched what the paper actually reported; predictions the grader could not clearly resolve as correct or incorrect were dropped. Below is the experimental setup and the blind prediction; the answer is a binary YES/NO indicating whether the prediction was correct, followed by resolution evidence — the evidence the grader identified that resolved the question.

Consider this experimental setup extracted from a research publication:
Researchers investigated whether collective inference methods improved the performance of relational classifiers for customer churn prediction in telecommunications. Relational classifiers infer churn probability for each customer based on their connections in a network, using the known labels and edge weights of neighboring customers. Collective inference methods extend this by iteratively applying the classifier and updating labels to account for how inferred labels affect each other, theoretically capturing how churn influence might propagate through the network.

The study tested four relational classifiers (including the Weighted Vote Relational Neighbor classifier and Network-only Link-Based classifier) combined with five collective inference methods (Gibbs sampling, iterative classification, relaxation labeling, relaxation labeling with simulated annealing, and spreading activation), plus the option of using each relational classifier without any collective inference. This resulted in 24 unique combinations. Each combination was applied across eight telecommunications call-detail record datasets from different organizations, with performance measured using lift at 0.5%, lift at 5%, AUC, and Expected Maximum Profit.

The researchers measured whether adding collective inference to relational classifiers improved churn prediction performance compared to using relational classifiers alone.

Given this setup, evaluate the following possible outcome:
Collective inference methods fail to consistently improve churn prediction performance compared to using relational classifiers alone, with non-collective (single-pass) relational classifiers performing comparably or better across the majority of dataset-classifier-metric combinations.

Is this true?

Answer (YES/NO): YES